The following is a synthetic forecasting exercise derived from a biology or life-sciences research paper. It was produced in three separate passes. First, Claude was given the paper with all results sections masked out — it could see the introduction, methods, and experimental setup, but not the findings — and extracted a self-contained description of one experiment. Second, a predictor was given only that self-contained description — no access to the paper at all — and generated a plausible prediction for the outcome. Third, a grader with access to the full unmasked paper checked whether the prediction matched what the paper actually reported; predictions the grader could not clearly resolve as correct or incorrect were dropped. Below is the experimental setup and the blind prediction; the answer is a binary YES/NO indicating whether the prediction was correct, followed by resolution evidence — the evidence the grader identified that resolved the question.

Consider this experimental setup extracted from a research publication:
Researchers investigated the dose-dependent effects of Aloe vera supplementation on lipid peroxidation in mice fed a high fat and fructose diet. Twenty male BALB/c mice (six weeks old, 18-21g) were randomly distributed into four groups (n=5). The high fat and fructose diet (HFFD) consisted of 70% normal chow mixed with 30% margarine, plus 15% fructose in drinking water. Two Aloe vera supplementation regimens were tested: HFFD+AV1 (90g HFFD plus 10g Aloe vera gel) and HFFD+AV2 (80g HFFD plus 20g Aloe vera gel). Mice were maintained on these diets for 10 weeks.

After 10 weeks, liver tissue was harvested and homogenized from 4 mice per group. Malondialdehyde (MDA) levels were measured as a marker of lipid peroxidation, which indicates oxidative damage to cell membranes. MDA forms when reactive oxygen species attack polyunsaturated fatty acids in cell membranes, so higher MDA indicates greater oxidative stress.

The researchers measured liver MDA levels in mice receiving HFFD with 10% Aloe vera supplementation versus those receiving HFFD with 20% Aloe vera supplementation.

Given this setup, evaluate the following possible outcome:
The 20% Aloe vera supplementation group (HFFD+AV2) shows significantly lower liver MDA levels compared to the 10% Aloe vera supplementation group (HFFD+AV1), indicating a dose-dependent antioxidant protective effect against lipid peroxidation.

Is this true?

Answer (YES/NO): NO